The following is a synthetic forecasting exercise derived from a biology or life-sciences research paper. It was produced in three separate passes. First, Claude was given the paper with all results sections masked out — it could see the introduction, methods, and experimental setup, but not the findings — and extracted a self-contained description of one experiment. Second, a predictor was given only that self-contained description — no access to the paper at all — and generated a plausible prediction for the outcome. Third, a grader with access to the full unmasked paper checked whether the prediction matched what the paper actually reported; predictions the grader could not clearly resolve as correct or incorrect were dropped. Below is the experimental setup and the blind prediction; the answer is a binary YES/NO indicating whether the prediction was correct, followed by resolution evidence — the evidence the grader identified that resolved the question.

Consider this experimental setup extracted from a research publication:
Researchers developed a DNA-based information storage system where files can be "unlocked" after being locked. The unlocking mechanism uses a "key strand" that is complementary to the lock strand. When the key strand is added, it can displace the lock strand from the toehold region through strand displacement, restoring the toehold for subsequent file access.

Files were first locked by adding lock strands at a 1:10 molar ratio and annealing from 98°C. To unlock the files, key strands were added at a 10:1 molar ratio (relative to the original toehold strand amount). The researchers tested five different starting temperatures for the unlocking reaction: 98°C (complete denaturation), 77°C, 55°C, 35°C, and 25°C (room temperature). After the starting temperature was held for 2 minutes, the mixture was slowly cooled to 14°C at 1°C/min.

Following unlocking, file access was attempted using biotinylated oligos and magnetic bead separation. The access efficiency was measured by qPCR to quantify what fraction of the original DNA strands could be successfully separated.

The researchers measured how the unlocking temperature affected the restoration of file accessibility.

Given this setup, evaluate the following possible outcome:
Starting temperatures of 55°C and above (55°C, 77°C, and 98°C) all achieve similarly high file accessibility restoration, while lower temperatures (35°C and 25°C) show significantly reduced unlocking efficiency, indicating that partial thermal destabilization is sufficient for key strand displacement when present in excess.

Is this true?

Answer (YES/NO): NO